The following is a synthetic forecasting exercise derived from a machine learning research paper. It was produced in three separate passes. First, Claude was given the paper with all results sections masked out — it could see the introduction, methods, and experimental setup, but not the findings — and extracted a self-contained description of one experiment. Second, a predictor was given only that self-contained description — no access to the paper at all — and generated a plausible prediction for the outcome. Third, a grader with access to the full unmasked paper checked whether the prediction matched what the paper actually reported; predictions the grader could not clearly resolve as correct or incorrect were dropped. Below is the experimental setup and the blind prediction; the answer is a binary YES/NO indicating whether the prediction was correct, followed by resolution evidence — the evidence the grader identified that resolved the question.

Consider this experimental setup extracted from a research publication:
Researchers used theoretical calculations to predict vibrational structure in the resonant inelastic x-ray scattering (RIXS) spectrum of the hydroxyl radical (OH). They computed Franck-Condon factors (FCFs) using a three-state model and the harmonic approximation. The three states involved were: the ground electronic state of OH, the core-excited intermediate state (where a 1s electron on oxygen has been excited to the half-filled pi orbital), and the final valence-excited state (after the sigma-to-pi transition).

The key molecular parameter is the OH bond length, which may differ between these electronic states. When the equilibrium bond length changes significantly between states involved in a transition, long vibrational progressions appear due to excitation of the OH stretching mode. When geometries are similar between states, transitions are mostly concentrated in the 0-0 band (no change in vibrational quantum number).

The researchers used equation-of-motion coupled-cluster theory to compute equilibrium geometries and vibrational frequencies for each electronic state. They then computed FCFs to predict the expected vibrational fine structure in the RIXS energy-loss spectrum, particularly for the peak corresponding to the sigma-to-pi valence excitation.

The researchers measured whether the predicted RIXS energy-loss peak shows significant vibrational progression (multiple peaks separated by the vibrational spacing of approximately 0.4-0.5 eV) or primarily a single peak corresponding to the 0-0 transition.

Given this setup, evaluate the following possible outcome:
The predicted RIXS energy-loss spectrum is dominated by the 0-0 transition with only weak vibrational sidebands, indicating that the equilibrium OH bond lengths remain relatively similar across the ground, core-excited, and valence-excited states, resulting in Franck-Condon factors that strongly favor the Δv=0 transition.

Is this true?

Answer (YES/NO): NO